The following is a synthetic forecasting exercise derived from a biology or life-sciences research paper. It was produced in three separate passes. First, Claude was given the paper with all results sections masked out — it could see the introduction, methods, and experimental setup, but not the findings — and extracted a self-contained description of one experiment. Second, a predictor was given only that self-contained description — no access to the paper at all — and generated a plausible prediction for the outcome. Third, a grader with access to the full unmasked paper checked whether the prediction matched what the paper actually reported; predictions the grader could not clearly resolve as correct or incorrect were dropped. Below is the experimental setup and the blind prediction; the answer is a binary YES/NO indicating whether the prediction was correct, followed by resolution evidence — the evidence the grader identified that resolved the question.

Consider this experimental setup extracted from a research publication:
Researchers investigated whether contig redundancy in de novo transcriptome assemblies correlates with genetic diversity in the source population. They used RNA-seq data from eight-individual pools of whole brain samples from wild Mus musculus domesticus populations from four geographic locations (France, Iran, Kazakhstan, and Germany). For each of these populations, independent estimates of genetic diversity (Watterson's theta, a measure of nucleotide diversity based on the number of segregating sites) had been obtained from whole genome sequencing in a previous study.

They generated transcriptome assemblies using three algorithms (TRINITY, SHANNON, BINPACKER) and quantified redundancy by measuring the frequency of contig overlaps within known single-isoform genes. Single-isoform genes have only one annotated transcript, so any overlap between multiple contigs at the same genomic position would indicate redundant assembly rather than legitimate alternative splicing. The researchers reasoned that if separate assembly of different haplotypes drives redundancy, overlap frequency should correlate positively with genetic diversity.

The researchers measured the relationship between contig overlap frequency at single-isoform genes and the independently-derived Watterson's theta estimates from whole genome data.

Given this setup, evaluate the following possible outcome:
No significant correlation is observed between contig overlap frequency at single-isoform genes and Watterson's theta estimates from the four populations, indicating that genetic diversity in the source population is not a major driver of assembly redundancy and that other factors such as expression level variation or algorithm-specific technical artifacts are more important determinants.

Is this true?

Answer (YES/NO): YES